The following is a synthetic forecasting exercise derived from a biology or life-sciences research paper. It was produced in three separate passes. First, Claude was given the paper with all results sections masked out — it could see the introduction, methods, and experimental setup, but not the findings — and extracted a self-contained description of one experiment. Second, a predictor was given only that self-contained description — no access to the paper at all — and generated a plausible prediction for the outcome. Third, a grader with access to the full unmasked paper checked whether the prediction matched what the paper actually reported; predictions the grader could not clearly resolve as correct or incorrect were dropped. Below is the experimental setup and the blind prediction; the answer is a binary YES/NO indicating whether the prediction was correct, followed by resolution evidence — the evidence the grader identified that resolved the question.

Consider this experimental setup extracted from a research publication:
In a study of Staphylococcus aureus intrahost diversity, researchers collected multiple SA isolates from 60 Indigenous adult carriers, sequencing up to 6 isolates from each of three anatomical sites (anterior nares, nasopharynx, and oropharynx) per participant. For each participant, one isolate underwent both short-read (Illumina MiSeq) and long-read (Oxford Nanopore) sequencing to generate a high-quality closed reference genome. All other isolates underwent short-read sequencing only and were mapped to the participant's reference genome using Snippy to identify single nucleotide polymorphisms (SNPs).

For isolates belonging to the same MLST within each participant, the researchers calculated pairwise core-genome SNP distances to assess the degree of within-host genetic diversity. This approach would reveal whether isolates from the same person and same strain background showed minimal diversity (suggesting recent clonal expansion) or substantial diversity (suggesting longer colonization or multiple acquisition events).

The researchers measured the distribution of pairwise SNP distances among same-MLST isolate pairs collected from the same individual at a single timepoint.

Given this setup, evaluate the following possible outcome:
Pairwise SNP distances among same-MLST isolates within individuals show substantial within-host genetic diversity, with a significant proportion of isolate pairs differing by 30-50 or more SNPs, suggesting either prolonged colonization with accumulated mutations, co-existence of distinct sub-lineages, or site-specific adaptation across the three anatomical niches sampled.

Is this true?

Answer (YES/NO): NO